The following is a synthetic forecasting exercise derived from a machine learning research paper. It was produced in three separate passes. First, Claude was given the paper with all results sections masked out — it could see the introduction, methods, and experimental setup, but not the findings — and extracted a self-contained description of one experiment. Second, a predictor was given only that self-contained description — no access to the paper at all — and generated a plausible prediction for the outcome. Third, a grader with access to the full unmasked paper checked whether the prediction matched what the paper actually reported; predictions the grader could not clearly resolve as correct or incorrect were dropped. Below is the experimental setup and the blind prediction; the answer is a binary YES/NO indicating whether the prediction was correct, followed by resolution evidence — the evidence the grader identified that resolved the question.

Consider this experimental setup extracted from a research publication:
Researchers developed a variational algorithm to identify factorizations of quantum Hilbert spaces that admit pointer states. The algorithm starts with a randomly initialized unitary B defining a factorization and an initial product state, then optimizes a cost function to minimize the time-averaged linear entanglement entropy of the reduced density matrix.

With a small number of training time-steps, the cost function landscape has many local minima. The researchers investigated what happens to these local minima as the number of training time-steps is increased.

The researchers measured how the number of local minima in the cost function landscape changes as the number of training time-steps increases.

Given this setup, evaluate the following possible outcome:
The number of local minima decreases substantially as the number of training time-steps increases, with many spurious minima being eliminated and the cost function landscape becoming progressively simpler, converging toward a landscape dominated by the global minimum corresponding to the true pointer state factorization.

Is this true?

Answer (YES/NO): YES